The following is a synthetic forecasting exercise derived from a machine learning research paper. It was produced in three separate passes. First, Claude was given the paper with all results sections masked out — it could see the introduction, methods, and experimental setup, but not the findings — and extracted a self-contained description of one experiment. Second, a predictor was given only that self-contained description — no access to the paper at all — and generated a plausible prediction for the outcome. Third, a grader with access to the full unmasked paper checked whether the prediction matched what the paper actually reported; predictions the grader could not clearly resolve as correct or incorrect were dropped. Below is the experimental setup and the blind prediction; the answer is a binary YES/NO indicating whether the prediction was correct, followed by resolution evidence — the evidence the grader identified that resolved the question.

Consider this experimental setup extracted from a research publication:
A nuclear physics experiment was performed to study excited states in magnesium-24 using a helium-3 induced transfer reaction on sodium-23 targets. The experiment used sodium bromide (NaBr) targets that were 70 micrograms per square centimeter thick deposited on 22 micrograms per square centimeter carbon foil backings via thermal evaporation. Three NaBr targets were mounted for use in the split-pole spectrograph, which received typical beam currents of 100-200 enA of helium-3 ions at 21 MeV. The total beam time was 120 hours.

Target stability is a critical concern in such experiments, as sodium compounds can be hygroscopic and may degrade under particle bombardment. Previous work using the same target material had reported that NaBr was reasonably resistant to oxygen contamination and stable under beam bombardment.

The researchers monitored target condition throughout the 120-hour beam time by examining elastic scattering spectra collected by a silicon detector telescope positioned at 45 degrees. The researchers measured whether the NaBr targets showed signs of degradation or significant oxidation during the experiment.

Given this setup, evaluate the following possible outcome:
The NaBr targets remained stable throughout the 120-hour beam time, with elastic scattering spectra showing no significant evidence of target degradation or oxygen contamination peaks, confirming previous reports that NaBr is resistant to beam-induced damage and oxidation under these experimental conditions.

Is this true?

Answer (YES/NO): YES